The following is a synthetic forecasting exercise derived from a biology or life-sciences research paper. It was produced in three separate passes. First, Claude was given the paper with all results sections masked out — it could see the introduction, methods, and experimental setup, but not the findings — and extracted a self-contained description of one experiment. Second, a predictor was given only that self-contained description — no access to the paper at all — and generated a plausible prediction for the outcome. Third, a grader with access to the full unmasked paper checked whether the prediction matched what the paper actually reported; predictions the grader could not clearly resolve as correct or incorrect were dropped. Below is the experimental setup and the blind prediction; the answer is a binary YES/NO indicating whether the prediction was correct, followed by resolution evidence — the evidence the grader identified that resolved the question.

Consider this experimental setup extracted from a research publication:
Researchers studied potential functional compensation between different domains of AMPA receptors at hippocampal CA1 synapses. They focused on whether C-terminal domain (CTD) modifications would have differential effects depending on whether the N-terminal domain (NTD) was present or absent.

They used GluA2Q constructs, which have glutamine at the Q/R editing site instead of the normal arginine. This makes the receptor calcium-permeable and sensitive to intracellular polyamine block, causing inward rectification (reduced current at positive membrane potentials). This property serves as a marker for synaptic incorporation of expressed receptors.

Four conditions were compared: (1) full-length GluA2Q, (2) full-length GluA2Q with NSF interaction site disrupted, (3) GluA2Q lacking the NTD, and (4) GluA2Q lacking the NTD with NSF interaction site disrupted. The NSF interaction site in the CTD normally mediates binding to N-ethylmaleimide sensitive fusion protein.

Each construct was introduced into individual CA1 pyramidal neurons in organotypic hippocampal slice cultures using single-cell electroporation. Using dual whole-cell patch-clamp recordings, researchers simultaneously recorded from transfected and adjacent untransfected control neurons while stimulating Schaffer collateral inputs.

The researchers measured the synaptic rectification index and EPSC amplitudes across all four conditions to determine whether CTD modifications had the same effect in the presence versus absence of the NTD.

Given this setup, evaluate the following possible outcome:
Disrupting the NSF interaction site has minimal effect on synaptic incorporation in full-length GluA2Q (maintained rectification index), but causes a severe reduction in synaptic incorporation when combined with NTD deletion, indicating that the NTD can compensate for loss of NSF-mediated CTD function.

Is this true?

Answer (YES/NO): NO